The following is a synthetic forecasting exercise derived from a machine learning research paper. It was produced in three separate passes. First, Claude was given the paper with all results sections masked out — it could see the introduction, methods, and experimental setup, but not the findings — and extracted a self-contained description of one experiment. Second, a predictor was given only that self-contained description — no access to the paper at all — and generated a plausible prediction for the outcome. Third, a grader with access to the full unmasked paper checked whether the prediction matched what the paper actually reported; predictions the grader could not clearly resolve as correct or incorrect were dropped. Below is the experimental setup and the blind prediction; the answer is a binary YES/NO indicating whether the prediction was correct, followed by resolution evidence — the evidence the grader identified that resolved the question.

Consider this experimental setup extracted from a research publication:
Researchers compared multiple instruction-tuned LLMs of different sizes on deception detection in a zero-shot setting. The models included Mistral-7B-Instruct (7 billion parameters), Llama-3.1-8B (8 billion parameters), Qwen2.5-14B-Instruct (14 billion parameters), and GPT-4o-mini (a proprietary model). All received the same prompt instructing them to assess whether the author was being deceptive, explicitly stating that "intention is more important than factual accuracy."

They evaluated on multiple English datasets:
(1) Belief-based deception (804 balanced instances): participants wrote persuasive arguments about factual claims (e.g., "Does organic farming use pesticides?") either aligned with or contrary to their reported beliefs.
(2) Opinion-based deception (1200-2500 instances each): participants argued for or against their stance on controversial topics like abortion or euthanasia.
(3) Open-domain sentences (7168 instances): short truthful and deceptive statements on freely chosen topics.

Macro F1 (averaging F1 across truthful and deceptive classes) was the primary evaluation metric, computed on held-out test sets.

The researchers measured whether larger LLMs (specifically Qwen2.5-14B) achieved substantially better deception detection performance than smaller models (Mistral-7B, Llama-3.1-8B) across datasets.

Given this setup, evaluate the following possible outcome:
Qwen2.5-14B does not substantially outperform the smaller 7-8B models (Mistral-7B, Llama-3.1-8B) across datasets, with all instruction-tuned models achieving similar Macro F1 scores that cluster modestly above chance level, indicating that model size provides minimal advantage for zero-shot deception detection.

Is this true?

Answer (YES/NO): YES